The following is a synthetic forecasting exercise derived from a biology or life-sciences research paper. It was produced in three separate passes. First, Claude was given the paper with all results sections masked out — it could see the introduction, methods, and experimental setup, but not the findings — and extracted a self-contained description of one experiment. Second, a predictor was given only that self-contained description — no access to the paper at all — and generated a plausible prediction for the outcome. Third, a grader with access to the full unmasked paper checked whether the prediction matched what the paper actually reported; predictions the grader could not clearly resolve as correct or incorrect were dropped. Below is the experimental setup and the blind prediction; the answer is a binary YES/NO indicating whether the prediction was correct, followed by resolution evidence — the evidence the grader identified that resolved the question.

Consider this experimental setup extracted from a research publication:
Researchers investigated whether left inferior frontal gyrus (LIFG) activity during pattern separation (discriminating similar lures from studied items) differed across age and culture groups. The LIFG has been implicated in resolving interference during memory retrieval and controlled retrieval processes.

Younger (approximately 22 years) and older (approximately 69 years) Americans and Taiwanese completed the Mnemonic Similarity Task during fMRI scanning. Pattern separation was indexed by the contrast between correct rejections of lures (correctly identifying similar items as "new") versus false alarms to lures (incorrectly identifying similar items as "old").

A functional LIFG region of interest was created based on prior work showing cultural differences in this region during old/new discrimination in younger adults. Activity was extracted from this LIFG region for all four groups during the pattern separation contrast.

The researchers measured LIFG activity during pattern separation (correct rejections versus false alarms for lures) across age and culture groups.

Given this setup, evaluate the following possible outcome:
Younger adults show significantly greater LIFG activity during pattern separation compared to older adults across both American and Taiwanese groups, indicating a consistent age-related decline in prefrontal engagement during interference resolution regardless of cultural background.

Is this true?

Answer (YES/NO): NO